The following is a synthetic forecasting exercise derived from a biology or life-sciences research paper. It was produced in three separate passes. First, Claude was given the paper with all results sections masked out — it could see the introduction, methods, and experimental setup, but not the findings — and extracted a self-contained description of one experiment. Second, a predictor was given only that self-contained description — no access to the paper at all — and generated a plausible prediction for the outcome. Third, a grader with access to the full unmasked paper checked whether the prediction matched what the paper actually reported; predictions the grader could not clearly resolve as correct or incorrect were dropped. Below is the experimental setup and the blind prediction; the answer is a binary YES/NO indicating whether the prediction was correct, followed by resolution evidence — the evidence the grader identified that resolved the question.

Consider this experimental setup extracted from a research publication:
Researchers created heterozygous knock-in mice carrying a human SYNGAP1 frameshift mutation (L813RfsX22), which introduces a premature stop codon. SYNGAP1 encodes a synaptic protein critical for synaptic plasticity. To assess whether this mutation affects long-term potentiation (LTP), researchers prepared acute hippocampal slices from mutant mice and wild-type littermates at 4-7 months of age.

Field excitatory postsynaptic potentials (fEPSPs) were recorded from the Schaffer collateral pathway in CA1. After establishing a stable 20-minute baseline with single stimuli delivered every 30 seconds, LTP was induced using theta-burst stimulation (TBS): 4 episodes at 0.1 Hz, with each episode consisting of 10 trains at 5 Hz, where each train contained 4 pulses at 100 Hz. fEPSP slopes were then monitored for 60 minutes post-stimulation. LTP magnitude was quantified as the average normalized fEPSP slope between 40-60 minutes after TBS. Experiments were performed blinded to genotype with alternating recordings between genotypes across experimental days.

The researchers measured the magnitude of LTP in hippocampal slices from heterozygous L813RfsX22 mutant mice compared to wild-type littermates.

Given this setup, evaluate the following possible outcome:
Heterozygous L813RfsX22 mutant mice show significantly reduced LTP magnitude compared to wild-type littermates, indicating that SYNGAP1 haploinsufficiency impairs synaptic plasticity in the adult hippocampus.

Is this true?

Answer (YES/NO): YES